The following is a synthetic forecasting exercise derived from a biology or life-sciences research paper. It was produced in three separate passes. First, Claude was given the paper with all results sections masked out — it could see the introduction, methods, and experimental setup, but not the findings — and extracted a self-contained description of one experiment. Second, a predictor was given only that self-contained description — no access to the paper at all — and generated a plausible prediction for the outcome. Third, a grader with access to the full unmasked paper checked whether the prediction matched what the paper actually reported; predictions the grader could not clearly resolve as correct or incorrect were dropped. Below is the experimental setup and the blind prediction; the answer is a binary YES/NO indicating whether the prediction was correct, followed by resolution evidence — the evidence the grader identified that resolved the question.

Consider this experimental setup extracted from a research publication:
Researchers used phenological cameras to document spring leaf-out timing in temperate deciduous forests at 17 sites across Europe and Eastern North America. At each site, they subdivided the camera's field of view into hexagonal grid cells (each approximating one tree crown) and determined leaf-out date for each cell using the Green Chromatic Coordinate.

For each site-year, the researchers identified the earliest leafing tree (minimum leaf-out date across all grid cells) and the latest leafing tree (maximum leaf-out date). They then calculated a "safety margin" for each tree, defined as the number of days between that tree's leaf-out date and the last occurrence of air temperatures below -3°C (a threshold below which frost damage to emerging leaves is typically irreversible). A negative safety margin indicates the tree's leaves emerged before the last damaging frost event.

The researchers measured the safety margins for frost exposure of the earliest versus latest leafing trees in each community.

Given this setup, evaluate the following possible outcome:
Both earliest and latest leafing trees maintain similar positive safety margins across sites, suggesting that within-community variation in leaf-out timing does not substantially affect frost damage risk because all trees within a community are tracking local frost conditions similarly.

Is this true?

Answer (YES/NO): NO